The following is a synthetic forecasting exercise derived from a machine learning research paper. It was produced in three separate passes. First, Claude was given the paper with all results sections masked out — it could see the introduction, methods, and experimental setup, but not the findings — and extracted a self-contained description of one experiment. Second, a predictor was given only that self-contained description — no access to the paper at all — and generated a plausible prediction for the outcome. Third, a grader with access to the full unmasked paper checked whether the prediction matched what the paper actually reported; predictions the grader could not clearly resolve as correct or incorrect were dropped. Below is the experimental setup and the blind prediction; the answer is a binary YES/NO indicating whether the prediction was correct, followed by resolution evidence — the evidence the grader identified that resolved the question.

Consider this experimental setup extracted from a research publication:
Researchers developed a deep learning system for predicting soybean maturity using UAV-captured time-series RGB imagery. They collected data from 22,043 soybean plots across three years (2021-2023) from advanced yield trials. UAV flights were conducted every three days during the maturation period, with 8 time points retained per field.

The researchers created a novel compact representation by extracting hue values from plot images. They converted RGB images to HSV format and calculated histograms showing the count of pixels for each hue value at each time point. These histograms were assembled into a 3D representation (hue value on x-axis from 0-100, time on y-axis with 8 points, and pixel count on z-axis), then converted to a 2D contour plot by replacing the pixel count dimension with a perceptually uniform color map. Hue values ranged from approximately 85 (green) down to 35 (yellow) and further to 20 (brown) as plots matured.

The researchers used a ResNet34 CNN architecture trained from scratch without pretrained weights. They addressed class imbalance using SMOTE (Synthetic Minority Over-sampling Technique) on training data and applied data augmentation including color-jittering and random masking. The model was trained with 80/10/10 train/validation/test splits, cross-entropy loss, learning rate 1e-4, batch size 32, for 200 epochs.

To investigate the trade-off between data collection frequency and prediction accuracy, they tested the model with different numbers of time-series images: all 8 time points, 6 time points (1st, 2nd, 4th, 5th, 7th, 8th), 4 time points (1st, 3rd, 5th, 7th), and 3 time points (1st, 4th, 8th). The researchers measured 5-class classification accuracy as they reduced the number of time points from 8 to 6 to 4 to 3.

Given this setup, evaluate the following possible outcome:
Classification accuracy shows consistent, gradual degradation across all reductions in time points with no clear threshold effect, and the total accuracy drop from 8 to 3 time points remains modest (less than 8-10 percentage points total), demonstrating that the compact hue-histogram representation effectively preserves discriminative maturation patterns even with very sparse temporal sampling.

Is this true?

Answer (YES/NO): NO